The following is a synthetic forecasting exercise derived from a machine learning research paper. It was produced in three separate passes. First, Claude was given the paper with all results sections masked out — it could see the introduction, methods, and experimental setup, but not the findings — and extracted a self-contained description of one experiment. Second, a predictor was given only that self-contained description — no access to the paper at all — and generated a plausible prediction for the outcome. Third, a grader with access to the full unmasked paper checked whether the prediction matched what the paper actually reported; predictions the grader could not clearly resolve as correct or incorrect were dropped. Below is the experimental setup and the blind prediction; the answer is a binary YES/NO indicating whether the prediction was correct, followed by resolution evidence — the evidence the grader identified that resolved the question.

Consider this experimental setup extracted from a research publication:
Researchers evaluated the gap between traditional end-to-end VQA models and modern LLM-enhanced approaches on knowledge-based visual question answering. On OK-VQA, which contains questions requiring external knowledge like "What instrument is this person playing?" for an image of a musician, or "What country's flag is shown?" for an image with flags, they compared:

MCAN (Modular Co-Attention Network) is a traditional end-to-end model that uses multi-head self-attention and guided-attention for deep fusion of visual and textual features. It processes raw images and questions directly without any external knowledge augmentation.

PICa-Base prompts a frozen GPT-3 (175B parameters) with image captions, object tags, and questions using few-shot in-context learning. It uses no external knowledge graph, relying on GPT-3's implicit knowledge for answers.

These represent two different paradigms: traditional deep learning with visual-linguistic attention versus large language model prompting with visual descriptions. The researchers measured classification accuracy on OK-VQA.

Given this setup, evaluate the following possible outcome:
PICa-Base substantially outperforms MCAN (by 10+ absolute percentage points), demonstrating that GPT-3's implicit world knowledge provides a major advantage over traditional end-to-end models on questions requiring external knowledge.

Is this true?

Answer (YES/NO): NO